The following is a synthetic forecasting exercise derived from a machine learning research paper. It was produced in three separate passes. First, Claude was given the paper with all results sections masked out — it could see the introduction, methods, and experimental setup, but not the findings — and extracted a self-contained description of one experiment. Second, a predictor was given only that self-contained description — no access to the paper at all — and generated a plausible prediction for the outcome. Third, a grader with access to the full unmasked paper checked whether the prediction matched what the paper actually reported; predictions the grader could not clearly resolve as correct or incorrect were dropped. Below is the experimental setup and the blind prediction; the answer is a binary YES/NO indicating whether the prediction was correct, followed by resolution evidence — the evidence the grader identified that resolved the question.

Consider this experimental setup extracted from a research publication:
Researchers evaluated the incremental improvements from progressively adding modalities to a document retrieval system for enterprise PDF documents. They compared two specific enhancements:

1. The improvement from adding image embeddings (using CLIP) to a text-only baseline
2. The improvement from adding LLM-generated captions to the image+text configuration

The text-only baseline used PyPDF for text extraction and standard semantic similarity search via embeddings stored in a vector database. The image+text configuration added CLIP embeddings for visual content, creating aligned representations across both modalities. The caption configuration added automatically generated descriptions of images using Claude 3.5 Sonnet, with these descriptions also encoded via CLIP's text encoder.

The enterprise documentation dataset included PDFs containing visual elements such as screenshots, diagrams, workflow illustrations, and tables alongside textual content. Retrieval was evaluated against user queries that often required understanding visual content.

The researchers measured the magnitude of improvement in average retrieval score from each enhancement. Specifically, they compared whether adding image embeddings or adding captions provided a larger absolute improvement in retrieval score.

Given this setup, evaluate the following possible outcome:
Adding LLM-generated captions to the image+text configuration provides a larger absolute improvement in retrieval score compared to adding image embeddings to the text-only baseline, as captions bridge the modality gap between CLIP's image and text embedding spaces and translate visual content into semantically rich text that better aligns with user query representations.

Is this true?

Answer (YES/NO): YES